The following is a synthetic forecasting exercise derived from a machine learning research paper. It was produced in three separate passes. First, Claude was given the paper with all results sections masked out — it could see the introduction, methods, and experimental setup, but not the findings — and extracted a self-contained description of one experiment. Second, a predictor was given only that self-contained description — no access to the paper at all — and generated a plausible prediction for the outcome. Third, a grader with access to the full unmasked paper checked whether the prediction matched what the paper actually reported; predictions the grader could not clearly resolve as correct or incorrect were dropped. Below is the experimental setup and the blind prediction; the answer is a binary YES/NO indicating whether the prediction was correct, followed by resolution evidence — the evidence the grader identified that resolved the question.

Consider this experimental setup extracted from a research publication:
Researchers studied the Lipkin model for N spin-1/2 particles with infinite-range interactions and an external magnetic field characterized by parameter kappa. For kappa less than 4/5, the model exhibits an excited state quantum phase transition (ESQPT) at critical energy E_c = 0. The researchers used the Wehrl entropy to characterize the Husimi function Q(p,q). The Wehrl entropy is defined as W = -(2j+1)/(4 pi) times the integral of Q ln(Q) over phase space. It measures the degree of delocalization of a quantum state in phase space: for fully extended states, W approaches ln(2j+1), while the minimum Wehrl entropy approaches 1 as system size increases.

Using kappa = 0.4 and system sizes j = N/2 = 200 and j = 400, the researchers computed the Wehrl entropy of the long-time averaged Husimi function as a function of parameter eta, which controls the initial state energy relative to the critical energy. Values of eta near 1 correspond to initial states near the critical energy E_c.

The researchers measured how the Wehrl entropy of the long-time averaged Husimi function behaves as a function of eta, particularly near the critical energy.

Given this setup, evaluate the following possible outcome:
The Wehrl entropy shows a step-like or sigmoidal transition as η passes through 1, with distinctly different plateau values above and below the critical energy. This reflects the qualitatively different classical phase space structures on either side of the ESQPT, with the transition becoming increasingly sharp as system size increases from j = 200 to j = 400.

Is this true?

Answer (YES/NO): NO